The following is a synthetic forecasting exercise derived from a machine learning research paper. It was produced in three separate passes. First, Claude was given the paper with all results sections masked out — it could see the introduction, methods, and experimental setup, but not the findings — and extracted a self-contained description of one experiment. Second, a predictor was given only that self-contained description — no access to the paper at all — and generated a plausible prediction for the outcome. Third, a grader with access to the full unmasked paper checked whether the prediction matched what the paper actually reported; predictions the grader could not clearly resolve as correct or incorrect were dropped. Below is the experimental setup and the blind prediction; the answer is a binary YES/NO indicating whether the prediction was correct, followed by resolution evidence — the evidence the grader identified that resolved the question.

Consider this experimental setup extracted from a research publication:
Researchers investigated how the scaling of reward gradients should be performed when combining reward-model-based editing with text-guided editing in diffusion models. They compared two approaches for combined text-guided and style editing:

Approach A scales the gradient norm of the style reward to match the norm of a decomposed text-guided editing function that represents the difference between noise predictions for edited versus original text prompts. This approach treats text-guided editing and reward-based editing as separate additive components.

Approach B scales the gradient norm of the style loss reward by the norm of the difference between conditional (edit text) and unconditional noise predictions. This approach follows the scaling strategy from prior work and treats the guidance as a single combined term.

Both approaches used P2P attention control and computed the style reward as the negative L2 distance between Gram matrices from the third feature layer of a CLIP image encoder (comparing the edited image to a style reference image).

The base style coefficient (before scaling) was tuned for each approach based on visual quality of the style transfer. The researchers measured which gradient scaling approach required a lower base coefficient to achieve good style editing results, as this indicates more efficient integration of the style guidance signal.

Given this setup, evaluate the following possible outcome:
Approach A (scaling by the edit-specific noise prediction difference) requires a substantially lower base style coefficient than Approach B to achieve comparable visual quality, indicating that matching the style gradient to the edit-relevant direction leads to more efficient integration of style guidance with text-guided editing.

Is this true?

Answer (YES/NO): YES